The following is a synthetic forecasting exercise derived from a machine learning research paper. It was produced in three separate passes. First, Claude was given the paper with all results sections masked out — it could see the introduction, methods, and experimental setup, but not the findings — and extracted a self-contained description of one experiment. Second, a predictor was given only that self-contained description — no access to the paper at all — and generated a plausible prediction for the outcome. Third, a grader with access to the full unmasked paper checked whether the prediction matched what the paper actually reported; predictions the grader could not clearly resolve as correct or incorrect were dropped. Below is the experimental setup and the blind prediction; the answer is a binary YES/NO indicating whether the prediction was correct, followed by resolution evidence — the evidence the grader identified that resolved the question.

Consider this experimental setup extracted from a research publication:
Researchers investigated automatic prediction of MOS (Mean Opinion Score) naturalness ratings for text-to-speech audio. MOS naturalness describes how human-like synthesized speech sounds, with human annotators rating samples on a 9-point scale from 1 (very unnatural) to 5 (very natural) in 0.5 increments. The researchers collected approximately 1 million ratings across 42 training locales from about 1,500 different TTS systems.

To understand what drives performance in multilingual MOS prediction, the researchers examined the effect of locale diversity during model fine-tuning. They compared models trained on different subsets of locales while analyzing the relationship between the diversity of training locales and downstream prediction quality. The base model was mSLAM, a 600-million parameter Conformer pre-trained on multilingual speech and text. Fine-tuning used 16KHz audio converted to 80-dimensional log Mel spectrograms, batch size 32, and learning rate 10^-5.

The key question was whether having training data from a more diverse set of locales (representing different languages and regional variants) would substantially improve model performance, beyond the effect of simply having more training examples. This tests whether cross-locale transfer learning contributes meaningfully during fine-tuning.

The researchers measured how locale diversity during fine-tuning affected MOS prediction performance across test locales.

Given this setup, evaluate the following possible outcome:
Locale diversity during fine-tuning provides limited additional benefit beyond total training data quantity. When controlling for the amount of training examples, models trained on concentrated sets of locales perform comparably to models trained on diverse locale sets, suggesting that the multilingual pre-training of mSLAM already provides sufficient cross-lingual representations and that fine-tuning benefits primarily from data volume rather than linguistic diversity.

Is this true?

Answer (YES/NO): NO